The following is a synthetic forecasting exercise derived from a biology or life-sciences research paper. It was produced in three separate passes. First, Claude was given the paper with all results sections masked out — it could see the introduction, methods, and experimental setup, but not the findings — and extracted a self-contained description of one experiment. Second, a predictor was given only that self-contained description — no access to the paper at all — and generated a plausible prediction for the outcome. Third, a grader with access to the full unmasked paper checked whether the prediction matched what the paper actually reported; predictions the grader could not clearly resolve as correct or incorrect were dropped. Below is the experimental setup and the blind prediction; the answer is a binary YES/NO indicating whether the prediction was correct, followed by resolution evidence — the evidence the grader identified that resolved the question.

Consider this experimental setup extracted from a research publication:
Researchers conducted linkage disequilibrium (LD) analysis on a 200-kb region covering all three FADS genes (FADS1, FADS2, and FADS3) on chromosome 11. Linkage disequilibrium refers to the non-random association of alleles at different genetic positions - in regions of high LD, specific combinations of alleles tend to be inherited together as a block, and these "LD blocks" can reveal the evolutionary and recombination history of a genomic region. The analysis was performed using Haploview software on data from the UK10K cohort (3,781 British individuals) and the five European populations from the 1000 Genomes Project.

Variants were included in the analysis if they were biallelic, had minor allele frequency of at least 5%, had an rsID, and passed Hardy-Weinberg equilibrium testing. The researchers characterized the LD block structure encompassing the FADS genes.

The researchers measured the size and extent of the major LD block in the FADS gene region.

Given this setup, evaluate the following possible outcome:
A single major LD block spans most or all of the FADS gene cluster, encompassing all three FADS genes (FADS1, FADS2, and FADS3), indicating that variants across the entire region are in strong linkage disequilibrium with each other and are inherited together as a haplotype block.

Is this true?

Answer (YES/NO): NO